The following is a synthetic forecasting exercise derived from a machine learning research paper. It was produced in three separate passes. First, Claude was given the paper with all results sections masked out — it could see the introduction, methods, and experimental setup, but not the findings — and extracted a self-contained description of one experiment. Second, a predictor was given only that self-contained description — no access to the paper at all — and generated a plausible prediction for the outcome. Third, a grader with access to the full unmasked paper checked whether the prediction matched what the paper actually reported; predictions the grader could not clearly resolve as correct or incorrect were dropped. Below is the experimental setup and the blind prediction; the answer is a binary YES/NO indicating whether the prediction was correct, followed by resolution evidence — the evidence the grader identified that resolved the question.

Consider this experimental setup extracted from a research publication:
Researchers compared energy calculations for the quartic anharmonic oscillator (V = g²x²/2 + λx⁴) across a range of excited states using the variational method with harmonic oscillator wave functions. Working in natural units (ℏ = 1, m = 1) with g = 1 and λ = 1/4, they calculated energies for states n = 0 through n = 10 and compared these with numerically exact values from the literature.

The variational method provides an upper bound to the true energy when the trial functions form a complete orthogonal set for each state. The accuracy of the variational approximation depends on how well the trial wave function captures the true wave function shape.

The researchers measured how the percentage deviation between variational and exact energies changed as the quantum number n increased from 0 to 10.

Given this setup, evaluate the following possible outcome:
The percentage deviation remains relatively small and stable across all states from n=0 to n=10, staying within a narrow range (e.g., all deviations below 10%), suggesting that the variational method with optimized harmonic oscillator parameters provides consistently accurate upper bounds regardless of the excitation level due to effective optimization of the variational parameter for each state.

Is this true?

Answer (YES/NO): YES